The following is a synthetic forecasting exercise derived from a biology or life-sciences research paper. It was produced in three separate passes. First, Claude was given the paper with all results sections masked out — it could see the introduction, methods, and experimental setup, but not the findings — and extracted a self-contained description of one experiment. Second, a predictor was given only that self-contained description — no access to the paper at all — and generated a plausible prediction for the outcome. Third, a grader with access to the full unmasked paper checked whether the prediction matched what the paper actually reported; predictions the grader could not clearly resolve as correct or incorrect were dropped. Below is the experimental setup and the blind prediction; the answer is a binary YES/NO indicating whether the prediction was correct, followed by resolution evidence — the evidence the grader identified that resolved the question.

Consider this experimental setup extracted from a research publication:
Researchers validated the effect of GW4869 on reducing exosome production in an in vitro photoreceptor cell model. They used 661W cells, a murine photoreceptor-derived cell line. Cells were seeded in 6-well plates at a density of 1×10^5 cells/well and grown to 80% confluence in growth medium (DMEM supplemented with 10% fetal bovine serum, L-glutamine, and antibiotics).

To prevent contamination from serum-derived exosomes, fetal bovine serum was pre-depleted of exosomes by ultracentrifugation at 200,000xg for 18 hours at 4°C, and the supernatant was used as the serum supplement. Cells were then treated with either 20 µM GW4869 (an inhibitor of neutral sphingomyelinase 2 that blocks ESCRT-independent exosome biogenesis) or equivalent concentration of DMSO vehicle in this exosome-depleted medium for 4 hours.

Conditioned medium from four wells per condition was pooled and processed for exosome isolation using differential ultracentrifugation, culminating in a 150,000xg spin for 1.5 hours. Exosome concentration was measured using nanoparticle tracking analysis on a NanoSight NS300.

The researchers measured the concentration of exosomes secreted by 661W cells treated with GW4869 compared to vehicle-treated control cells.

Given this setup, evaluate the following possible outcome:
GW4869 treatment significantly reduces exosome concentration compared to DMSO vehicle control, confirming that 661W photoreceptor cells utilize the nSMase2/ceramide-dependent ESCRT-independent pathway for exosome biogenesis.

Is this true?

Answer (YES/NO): YES